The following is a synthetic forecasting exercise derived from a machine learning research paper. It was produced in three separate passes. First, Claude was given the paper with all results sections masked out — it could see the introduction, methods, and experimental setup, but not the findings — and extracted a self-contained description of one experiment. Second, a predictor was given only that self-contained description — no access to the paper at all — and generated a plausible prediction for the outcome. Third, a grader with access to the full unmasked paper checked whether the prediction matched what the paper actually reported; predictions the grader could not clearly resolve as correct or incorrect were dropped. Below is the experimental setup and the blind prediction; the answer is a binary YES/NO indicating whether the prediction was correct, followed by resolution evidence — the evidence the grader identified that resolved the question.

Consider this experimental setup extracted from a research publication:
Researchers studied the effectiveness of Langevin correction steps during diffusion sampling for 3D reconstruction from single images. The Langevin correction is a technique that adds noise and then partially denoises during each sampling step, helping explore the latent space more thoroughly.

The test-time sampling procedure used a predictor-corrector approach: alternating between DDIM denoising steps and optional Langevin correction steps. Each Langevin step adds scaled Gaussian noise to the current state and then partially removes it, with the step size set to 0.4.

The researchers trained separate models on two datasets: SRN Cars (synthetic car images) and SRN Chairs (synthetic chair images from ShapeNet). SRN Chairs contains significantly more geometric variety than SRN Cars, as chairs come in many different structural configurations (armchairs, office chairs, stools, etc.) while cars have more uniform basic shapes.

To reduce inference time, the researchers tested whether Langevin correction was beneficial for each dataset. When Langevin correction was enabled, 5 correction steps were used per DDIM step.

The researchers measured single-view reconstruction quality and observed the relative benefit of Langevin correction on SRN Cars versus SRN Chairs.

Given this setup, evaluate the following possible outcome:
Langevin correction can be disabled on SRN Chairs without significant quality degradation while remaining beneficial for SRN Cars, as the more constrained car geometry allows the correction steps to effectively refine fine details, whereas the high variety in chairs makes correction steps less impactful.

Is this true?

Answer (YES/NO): NO